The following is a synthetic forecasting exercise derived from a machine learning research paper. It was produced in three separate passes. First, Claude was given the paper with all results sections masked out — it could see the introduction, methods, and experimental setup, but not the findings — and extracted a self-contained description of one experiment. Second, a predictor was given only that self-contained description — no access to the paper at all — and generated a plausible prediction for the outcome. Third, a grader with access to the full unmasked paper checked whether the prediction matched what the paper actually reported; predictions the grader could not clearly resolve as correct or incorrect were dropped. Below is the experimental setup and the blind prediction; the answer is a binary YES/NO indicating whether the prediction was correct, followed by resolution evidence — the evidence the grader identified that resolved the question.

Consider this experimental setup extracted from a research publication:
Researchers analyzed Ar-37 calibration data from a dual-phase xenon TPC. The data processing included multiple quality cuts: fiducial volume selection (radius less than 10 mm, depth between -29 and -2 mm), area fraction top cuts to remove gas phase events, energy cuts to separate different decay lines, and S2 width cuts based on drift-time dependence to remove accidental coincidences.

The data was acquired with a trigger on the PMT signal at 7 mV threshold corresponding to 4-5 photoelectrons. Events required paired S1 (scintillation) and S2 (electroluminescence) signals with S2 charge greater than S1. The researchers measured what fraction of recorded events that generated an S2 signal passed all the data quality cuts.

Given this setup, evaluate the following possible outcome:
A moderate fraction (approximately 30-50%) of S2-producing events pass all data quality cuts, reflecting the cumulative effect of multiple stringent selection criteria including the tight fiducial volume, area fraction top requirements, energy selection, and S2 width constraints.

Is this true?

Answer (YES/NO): NO